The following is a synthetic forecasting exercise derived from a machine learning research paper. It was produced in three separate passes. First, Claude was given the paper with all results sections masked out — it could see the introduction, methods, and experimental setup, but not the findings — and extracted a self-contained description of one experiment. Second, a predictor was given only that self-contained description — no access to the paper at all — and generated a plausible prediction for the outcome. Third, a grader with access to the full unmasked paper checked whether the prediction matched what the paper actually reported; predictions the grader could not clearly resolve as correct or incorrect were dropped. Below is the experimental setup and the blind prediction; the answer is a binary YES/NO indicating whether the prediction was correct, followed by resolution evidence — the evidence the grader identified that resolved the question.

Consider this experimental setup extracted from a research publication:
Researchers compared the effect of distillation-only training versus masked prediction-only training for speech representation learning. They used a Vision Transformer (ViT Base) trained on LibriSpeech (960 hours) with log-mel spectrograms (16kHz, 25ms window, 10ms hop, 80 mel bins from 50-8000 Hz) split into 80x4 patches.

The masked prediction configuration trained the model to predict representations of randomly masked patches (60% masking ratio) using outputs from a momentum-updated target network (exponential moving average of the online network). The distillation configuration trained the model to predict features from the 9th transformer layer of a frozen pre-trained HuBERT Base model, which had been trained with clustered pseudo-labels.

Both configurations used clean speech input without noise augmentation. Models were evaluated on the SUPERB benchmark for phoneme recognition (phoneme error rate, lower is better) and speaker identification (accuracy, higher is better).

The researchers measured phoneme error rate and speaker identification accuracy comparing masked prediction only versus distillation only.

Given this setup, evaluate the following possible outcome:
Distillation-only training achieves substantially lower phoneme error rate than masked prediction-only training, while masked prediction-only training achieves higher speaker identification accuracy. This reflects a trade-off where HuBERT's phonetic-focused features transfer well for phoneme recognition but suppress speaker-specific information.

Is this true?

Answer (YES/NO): YES